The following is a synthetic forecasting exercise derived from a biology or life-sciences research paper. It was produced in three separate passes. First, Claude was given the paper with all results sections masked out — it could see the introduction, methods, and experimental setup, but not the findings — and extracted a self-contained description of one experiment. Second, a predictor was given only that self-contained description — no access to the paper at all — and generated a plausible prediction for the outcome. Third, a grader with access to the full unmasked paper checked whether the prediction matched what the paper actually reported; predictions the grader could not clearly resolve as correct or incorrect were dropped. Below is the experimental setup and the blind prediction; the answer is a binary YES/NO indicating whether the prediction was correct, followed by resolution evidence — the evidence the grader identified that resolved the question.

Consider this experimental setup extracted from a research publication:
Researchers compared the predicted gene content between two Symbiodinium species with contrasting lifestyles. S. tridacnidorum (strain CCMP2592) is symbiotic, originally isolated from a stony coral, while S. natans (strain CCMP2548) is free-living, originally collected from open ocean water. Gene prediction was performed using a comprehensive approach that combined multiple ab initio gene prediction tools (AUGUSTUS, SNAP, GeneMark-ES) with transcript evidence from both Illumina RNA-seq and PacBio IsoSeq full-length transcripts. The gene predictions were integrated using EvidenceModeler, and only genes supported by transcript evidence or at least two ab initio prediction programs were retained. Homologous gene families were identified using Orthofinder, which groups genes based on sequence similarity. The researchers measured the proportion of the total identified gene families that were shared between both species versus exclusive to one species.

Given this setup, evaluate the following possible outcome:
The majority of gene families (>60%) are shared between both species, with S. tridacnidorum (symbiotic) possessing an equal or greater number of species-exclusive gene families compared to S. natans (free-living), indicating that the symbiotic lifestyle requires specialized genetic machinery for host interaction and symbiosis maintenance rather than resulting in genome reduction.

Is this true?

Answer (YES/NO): NO